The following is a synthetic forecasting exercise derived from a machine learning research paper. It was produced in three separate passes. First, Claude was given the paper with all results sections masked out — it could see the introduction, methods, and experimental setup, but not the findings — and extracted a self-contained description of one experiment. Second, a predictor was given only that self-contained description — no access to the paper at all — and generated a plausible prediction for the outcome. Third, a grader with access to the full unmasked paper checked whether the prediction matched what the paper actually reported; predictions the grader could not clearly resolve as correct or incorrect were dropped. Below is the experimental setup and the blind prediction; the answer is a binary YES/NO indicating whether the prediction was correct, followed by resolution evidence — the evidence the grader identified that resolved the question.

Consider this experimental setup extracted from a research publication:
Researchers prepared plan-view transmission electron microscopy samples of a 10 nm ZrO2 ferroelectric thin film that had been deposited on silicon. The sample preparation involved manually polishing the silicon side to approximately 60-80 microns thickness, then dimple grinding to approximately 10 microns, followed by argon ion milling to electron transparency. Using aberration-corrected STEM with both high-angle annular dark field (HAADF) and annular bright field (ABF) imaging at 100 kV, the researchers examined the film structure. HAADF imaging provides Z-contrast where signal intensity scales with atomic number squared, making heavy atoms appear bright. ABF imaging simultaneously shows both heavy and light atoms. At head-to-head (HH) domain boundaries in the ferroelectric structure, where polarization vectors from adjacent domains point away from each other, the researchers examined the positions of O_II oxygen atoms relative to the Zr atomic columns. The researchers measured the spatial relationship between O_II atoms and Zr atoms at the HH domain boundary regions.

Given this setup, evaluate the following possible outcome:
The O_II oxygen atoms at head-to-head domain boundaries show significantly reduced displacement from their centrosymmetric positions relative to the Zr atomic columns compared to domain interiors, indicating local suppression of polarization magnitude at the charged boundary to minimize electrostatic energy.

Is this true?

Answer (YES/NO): NO